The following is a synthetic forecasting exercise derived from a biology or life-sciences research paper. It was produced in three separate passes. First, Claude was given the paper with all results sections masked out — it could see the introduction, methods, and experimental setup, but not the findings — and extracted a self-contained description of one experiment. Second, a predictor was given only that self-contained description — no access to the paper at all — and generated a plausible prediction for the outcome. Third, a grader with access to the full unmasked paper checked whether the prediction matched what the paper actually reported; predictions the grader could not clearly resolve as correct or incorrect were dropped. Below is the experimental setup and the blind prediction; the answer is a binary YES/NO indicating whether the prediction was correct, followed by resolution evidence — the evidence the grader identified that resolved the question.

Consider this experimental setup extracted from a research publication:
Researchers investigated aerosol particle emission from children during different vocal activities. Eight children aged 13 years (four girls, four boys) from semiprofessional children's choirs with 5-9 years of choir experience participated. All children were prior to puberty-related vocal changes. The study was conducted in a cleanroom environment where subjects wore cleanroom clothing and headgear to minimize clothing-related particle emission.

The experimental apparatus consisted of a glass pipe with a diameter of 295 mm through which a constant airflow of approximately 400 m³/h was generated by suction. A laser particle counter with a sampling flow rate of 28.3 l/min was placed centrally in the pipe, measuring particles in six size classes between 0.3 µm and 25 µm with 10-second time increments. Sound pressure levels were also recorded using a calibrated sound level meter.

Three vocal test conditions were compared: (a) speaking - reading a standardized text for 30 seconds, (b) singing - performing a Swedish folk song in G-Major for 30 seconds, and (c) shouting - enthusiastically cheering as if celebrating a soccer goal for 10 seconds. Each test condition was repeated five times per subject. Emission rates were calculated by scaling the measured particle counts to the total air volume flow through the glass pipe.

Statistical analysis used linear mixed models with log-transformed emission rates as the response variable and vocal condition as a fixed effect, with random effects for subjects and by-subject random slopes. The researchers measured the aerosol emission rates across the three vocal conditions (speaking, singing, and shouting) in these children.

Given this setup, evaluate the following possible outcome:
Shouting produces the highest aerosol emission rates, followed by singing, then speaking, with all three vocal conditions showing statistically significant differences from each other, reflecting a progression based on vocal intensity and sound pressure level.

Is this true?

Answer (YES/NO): NO